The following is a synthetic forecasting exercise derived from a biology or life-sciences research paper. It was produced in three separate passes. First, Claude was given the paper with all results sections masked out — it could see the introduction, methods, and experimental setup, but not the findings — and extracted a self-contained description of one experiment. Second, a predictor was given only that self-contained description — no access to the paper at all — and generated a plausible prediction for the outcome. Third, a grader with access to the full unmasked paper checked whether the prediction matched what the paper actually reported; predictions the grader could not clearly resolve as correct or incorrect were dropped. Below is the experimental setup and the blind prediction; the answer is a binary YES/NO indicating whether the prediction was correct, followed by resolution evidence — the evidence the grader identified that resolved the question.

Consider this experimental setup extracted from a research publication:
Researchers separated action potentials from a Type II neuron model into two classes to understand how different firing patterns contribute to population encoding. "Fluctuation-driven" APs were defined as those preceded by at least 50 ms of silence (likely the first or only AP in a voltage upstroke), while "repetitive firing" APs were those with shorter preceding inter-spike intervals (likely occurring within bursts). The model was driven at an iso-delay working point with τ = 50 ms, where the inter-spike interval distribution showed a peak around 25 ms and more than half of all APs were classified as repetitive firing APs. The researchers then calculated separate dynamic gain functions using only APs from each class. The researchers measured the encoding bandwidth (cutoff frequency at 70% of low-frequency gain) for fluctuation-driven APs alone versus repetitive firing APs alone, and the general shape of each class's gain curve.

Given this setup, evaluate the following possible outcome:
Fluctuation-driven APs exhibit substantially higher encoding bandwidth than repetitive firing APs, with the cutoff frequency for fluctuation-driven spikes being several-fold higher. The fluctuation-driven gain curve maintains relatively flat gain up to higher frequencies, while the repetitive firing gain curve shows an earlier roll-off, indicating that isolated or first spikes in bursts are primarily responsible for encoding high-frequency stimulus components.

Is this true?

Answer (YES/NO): YES